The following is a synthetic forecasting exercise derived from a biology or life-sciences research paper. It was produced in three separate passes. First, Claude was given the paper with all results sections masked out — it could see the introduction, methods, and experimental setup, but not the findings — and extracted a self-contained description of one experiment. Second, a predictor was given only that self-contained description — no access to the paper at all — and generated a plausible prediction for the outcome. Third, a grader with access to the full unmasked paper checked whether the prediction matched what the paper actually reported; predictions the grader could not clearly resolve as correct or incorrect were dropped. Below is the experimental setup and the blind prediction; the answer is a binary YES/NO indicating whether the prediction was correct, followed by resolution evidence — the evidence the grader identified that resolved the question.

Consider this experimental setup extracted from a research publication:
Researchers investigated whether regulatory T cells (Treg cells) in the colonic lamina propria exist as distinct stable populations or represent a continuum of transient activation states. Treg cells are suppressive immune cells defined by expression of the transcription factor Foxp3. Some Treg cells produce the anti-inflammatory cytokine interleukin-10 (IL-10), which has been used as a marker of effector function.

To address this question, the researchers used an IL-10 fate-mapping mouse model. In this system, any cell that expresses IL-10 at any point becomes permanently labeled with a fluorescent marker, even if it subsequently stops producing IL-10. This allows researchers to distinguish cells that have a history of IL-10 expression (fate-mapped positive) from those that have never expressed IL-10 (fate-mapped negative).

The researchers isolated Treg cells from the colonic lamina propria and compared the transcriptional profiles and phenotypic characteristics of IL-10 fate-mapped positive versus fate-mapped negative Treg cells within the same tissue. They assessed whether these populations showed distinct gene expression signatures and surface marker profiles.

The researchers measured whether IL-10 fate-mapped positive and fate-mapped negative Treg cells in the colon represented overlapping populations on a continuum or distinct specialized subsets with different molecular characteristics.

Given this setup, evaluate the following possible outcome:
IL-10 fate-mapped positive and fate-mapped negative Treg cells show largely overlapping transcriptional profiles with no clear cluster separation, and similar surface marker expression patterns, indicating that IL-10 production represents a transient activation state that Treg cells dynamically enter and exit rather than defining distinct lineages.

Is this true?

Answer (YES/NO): NO